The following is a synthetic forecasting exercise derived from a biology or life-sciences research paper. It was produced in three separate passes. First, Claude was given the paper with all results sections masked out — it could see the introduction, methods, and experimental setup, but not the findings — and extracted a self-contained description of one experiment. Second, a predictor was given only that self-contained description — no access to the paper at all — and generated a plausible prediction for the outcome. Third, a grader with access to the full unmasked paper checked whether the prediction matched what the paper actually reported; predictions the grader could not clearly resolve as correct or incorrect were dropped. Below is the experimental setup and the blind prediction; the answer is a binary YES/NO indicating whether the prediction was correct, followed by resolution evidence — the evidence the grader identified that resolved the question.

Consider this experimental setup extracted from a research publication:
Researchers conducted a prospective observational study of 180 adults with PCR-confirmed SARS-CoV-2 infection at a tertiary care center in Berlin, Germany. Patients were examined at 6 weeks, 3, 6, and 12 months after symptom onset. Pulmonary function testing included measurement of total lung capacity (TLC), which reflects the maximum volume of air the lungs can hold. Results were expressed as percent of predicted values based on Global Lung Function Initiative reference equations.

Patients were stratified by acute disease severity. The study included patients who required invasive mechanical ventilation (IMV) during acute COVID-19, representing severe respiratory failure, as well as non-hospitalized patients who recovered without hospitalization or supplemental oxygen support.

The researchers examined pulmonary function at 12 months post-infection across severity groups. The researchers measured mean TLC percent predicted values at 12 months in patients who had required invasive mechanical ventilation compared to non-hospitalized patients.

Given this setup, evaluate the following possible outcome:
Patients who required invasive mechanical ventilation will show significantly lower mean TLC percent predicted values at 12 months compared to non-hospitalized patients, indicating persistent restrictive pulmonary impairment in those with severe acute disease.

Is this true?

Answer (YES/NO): YES